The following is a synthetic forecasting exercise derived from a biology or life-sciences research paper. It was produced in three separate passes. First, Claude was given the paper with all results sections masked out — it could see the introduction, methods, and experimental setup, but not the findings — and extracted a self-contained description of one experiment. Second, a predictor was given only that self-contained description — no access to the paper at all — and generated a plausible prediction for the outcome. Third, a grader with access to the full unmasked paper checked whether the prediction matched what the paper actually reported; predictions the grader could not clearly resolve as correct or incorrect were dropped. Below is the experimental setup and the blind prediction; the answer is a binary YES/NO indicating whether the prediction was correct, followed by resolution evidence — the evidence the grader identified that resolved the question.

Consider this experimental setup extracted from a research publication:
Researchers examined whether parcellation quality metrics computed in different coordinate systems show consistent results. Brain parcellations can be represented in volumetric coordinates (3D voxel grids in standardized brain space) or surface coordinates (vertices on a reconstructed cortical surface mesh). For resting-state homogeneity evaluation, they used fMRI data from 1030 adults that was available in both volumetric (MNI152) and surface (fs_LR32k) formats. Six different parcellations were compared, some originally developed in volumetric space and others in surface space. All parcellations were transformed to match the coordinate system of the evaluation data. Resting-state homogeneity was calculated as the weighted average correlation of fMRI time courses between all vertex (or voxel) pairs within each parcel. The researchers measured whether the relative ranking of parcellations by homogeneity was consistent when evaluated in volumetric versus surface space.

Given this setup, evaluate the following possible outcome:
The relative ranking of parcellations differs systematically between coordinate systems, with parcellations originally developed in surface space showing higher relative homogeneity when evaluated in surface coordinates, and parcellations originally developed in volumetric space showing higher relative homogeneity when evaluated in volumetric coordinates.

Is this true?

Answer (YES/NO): YES